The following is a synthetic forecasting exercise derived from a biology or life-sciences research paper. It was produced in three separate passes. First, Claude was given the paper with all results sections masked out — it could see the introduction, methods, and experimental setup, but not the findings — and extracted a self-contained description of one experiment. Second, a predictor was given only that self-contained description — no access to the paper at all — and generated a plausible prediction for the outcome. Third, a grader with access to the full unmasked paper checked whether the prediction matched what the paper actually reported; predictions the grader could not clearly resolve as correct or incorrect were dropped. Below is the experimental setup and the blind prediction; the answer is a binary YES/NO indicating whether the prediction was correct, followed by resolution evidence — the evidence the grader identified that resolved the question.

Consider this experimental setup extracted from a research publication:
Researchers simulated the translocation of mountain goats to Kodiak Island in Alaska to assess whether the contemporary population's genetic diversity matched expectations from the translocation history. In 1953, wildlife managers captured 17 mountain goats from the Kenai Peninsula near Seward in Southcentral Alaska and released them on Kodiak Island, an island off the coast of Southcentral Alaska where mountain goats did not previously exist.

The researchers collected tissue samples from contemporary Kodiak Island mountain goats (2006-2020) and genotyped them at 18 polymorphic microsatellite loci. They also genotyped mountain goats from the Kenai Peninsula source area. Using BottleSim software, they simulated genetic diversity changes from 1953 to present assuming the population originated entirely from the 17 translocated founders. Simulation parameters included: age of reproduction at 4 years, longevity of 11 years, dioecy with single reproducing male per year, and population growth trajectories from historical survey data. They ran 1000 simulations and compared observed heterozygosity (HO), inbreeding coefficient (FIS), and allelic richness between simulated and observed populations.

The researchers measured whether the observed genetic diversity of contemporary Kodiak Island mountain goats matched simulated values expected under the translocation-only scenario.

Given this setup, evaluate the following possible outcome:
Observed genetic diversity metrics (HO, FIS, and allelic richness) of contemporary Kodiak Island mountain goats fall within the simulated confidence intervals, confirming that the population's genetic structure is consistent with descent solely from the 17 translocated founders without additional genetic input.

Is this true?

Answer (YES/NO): NO